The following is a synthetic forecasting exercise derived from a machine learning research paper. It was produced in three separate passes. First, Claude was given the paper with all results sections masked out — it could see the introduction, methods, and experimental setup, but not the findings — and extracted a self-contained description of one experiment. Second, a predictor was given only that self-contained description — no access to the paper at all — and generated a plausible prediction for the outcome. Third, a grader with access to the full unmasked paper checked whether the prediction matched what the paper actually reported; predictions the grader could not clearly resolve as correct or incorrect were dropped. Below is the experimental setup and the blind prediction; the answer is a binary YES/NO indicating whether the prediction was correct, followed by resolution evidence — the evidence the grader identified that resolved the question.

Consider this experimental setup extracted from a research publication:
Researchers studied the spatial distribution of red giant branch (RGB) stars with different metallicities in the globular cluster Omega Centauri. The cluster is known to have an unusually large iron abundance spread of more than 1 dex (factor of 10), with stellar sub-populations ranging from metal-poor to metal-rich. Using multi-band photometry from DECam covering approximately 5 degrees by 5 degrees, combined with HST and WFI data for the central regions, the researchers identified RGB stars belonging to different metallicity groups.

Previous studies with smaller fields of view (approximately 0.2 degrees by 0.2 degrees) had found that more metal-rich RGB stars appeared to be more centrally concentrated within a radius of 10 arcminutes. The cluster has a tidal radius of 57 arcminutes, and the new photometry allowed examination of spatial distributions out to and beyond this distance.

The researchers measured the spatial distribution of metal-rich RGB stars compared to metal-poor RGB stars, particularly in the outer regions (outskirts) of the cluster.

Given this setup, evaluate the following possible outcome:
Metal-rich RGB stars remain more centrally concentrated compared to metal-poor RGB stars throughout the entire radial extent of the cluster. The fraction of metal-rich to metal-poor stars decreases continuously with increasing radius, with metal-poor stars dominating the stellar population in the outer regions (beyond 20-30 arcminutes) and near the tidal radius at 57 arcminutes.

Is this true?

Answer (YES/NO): NO